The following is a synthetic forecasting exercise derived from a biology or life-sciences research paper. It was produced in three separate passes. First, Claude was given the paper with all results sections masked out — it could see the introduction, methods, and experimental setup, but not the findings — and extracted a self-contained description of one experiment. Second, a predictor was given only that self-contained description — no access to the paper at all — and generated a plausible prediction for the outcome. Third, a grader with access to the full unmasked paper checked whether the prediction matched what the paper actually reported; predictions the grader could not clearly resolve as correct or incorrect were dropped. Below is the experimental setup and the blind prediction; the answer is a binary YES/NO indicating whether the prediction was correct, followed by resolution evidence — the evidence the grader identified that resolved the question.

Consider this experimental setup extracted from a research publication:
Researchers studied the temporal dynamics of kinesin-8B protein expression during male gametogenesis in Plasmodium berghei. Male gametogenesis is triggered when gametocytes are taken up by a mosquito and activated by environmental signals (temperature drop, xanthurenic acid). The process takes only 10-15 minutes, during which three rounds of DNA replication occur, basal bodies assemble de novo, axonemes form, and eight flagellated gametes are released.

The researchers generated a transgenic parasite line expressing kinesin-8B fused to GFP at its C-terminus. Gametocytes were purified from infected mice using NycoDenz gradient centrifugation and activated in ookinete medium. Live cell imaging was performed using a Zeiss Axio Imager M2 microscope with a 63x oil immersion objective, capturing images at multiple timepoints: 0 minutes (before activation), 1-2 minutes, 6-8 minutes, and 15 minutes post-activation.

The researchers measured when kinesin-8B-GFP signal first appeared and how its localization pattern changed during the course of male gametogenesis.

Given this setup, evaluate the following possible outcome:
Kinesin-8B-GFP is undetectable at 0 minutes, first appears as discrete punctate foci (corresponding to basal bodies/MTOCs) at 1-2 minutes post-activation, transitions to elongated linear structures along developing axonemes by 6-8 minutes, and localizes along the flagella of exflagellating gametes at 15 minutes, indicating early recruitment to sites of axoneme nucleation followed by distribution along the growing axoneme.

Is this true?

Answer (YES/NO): NO